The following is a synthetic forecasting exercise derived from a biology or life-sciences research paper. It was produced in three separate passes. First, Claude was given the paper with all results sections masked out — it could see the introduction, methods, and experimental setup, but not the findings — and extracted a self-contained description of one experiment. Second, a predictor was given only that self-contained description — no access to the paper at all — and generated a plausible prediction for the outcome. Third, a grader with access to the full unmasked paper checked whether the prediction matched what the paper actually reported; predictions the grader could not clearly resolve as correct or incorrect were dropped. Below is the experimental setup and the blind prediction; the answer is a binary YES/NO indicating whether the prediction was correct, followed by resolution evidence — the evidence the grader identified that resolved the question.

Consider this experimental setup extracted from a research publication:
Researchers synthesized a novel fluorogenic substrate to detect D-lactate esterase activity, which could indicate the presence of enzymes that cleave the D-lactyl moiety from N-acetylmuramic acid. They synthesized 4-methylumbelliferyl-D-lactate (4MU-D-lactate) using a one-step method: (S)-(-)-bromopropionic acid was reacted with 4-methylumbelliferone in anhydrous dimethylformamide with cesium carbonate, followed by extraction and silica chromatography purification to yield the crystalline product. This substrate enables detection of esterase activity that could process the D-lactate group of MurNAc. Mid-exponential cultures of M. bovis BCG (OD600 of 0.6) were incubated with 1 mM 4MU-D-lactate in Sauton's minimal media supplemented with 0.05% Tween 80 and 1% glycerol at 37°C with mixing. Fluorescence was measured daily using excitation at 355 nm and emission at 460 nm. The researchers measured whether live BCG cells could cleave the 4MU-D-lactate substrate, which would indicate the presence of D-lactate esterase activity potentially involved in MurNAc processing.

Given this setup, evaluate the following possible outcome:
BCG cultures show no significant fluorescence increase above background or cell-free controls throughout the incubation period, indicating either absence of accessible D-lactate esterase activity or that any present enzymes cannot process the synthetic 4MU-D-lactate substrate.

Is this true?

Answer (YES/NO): NO